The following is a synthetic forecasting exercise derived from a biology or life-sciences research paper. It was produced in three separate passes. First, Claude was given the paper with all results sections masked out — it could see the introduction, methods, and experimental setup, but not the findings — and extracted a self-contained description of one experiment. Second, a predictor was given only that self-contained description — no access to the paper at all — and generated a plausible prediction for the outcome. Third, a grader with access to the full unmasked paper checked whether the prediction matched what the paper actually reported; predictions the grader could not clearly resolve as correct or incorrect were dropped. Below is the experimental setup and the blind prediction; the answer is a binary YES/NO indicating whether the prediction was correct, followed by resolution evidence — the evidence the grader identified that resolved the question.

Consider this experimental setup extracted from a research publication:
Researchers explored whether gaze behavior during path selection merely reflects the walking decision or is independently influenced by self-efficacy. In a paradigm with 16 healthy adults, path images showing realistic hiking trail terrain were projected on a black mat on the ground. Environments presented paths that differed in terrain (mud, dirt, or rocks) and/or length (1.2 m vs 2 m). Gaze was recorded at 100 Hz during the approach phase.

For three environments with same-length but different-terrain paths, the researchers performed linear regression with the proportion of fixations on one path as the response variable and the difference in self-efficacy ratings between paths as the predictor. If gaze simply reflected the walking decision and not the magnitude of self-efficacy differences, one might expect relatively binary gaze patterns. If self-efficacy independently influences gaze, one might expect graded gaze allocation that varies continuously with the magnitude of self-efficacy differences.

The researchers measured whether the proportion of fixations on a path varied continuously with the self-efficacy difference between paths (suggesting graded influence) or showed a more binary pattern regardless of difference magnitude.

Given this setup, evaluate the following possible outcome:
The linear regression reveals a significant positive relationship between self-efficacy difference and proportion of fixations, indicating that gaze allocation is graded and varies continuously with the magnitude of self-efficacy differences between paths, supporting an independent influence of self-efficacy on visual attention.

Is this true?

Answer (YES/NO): YES